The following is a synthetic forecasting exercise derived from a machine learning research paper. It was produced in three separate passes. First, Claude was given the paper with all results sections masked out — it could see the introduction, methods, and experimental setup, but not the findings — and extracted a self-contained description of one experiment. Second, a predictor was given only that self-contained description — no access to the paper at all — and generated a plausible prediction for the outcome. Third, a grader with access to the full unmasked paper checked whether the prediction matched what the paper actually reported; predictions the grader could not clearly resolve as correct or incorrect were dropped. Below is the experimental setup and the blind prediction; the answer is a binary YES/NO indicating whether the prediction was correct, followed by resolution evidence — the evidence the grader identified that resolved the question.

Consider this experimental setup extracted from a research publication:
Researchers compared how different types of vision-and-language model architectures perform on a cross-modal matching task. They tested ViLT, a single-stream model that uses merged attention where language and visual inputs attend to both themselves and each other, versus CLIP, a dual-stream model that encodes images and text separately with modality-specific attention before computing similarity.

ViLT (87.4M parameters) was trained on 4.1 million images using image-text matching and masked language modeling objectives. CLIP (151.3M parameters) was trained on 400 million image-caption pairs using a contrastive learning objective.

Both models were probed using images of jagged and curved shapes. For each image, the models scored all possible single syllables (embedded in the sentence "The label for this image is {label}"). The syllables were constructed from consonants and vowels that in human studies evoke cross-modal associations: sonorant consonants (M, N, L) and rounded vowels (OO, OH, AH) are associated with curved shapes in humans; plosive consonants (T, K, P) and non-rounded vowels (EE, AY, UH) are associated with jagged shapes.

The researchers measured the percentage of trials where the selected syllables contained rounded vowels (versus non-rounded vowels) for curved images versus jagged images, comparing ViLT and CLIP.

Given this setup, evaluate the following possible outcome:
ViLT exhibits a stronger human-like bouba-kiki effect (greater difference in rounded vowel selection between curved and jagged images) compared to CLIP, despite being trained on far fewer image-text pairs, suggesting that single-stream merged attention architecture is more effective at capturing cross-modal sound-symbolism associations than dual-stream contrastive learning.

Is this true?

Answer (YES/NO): NO